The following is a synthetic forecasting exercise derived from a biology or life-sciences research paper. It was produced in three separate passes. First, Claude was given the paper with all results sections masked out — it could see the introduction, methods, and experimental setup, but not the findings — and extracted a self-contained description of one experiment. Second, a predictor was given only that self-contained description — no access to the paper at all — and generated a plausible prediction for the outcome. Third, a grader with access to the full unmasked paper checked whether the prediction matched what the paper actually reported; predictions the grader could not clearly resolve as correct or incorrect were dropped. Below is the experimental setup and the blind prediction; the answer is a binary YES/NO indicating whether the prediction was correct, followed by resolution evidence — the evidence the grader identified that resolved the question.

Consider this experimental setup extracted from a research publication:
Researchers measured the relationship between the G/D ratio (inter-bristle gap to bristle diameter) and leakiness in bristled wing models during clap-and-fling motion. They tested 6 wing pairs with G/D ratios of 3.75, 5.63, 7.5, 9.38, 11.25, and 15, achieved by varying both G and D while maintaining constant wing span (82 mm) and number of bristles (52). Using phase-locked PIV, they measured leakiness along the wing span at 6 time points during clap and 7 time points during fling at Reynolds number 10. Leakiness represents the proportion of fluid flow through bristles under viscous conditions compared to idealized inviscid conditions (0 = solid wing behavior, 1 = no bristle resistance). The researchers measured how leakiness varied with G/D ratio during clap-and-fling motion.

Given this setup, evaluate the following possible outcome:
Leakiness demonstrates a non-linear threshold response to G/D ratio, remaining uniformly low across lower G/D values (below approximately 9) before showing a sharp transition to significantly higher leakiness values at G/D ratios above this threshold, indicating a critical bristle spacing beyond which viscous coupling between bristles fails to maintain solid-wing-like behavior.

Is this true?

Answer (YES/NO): NO